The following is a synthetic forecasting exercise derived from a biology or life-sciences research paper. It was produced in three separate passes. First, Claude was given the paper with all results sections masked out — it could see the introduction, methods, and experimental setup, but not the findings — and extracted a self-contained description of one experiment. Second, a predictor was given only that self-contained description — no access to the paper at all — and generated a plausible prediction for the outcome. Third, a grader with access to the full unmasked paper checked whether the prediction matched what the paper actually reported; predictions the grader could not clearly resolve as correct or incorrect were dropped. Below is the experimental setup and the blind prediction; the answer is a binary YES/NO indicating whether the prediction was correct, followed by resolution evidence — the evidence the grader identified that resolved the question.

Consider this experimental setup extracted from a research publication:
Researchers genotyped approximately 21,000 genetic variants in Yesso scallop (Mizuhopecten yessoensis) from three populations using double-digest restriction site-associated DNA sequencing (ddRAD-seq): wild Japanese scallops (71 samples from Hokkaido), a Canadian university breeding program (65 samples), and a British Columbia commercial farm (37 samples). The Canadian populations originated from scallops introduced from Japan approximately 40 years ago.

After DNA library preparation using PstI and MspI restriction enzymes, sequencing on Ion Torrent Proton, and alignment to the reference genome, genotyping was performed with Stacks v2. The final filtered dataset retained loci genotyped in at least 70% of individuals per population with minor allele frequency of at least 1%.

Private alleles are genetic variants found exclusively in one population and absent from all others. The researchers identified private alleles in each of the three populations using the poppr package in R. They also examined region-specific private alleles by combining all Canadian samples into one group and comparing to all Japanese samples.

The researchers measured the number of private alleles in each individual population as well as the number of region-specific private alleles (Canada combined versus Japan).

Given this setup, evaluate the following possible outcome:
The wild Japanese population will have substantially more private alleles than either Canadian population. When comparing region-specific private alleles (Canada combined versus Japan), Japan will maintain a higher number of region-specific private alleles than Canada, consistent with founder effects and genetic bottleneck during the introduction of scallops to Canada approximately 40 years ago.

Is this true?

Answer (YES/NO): YES